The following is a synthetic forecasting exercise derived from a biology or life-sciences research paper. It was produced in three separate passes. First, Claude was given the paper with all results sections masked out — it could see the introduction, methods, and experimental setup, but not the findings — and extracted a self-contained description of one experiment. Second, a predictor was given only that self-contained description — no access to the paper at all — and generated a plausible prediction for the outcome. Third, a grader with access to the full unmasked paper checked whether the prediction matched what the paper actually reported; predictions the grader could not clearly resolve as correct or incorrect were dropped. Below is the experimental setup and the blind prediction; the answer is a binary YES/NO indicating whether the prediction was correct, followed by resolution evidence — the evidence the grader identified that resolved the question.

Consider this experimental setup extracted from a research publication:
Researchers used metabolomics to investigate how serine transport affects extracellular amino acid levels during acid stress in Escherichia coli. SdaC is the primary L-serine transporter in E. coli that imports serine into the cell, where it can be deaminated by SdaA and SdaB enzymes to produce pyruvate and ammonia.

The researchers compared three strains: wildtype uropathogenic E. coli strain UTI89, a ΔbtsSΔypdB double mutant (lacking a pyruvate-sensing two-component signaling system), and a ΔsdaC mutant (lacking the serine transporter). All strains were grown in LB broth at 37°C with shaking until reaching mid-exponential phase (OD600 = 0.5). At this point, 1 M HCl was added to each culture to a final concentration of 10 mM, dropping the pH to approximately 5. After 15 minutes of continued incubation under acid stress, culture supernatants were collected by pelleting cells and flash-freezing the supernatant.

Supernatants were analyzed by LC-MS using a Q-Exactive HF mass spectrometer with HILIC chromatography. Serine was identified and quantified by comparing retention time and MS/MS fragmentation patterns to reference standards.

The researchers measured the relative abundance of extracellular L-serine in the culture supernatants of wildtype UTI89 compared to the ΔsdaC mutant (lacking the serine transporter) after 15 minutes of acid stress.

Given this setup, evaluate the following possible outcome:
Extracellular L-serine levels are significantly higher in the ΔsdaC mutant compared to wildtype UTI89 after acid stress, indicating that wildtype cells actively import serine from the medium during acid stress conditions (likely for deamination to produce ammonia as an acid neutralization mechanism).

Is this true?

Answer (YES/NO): YES